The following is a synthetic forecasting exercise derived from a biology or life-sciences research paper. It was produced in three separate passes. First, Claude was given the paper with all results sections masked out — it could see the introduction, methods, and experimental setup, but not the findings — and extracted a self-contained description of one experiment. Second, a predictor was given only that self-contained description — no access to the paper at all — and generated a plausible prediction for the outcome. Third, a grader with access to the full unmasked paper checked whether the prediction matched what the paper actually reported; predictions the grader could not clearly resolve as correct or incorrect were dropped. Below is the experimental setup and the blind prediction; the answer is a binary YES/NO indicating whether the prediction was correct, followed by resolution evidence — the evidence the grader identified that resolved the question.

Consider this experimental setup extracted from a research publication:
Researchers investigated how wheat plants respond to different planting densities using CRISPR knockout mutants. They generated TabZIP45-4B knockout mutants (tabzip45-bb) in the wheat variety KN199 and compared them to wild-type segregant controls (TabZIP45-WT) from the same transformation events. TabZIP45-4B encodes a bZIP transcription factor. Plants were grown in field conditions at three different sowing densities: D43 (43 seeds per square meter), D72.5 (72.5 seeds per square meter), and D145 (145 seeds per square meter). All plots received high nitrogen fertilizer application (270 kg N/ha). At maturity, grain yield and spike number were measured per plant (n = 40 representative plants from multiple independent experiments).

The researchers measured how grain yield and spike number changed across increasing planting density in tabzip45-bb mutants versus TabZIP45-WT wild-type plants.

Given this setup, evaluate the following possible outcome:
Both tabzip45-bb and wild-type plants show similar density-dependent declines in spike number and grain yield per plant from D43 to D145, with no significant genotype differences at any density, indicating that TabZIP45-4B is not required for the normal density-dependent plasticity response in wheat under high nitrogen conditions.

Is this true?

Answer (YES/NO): NO